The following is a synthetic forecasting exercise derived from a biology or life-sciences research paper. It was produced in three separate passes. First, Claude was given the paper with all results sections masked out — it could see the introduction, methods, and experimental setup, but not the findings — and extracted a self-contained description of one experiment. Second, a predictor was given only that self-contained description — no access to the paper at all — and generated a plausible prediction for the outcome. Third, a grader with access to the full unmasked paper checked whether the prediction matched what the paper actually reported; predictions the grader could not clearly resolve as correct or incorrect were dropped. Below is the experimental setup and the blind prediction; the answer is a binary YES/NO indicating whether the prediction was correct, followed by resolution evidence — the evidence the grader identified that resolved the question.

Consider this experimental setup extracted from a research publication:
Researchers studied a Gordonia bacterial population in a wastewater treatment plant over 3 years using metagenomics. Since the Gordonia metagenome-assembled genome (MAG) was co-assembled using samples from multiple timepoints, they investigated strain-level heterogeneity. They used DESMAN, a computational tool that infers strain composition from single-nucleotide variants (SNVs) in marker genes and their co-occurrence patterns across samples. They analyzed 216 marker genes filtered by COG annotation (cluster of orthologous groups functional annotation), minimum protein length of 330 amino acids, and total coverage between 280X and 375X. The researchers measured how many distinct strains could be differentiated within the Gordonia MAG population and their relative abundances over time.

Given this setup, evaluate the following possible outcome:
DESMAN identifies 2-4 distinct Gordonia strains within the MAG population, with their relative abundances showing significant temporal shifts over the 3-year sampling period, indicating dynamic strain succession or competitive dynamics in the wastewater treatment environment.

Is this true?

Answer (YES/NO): NO